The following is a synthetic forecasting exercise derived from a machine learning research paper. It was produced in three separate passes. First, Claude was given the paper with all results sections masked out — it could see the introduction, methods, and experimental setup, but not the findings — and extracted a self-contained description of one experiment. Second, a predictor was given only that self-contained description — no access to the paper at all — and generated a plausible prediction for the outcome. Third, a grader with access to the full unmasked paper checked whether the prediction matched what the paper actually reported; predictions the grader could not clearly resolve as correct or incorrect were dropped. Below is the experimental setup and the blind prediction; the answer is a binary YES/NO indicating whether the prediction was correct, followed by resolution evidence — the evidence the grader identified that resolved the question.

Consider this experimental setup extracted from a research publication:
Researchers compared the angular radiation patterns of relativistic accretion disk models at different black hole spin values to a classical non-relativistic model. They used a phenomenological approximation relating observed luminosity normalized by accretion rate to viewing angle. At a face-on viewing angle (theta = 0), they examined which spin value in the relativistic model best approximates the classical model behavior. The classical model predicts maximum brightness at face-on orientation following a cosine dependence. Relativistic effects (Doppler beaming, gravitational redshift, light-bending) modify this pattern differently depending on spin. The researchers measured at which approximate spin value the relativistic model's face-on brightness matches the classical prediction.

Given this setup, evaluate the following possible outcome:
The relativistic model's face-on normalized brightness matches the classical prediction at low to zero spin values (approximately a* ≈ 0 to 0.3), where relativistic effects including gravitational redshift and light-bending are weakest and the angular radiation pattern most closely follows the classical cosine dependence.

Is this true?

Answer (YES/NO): NO